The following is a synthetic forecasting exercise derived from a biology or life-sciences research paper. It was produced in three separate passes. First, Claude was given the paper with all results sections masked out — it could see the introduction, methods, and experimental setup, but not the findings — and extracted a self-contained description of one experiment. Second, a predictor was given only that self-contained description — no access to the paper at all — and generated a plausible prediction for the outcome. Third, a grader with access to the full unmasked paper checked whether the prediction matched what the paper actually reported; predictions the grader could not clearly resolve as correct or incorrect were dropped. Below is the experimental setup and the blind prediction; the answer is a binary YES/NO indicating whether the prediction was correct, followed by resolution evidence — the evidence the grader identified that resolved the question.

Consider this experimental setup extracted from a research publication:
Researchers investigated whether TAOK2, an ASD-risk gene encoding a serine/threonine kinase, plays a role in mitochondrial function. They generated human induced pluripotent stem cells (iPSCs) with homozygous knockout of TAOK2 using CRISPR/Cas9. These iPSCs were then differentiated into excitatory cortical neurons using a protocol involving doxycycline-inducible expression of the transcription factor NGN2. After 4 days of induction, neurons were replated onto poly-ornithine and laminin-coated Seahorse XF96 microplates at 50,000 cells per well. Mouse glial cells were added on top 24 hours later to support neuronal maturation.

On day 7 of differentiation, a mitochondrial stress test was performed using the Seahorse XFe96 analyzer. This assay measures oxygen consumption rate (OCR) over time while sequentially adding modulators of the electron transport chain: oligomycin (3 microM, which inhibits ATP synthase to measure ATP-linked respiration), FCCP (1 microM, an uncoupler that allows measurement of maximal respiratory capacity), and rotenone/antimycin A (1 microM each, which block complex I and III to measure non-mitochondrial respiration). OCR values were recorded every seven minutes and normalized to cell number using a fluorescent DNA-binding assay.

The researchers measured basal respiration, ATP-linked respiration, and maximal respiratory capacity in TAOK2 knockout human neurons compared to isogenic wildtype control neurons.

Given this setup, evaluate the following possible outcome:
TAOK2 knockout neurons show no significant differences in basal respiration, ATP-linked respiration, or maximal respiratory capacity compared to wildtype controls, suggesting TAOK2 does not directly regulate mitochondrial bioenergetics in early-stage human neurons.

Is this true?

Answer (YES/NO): NO